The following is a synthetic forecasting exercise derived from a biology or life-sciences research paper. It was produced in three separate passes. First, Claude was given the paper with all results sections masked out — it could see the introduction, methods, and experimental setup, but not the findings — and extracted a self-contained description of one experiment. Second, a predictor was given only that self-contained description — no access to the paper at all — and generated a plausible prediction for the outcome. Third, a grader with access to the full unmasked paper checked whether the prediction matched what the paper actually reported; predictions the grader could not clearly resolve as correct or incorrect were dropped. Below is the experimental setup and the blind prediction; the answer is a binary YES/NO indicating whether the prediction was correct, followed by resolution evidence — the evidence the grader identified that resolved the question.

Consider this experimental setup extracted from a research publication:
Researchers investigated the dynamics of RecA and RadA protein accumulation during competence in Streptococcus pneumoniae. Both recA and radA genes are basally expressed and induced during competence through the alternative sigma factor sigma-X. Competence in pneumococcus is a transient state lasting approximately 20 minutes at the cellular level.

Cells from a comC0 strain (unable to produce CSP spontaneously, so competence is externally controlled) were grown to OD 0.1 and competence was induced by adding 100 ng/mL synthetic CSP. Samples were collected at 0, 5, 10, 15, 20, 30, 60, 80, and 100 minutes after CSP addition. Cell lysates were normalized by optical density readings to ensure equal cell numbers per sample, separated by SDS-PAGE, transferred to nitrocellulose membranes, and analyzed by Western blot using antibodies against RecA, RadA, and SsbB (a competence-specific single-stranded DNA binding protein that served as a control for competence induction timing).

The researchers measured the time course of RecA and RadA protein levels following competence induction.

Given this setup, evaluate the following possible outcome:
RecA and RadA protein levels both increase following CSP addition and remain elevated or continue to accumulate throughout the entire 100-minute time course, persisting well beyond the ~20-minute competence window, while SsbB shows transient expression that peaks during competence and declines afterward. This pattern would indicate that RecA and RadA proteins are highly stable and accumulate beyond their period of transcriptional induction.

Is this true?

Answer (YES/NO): NO